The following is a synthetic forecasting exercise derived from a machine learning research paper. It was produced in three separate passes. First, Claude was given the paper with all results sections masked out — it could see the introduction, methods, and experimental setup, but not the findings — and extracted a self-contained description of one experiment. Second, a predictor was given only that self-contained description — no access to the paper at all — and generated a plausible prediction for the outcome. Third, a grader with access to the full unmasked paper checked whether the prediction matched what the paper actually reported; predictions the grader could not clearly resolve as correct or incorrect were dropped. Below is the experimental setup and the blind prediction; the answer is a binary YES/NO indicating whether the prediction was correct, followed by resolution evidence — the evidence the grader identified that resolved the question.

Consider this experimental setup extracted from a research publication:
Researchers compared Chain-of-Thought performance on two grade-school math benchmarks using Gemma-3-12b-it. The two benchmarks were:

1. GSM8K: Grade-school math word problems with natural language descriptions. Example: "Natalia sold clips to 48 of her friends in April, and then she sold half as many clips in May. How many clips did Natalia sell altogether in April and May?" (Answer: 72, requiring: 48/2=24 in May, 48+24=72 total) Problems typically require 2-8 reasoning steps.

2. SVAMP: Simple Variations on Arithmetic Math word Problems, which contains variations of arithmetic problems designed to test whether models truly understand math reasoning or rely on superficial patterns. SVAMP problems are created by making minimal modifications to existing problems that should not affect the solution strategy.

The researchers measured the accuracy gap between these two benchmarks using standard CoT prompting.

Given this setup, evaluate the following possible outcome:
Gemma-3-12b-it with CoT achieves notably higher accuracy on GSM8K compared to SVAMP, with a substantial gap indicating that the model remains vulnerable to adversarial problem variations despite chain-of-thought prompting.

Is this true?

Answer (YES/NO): NO